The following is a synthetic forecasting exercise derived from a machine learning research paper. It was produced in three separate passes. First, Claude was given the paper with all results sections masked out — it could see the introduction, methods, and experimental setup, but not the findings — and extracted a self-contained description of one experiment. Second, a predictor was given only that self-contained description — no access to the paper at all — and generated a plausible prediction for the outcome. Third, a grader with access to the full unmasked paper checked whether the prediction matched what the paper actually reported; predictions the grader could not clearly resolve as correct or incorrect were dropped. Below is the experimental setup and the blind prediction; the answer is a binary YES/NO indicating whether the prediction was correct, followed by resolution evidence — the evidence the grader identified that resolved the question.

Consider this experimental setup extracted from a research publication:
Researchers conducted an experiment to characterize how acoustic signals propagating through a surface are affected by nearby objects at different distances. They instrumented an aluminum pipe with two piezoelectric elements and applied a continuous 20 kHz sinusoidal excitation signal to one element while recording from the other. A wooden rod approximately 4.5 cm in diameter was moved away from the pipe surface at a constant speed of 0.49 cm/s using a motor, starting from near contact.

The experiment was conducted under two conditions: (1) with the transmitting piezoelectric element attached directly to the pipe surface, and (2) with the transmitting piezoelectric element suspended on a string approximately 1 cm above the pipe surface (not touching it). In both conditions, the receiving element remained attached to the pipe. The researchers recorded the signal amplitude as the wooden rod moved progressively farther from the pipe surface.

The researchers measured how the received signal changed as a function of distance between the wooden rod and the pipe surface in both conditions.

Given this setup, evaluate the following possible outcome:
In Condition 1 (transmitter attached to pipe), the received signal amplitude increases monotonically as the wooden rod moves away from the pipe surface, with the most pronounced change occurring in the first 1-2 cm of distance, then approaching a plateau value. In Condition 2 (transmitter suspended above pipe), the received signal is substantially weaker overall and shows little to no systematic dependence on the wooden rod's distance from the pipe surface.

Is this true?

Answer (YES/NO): NO